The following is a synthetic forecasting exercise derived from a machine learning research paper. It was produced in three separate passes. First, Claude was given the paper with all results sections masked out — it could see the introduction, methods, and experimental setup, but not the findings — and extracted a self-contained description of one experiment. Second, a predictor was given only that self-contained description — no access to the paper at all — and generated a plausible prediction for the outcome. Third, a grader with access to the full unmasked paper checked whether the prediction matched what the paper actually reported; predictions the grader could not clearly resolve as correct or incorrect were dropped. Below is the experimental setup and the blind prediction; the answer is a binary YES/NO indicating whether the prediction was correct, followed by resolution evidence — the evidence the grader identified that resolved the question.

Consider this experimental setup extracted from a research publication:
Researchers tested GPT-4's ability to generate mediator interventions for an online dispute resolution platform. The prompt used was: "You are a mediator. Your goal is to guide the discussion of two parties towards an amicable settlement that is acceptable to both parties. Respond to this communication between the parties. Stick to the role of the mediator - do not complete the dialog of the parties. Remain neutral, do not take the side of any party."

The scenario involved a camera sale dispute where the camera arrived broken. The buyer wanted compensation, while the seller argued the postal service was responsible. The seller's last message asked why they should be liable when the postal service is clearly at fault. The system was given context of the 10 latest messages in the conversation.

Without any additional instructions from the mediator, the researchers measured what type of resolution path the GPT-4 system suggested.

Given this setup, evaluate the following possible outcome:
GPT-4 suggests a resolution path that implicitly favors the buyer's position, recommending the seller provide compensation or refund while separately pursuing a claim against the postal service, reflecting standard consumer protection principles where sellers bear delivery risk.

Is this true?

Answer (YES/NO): NO